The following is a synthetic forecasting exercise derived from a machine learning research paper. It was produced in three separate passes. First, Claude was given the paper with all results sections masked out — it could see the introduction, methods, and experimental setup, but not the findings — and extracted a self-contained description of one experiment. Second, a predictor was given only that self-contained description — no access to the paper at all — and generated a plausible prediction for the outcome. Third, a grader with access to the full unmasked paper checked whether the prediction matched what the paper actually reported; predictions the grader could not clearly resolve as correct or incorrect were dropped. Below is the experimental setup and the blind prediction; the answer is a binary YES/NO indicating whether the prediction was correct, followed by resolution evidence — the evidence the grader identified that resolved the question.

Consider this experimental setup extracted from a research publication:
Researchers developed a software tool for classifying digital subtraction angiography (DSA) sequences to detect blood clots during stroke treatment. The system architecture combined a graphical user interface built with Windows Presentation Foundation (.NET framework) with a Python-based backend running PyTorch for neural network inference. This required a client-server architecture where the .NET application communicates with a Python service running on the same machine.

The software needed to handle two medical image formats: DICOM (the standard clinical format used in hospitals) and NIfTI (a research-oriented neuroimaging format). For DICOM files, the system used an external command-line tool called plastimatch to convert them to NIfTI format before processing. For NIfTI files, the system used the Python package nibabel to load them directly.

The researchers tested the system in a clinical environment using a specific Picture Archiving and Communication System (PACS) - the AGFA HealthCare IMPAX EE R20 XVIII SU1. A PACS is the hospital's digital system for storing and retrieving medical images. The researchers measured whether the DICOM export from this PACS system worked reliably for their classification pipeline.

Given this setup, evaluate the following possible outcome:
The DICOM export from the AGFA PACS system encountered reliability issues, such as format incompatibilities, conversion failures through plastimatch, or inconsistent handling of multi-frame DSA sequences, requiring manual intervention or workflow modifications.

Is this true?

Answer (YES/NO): YES